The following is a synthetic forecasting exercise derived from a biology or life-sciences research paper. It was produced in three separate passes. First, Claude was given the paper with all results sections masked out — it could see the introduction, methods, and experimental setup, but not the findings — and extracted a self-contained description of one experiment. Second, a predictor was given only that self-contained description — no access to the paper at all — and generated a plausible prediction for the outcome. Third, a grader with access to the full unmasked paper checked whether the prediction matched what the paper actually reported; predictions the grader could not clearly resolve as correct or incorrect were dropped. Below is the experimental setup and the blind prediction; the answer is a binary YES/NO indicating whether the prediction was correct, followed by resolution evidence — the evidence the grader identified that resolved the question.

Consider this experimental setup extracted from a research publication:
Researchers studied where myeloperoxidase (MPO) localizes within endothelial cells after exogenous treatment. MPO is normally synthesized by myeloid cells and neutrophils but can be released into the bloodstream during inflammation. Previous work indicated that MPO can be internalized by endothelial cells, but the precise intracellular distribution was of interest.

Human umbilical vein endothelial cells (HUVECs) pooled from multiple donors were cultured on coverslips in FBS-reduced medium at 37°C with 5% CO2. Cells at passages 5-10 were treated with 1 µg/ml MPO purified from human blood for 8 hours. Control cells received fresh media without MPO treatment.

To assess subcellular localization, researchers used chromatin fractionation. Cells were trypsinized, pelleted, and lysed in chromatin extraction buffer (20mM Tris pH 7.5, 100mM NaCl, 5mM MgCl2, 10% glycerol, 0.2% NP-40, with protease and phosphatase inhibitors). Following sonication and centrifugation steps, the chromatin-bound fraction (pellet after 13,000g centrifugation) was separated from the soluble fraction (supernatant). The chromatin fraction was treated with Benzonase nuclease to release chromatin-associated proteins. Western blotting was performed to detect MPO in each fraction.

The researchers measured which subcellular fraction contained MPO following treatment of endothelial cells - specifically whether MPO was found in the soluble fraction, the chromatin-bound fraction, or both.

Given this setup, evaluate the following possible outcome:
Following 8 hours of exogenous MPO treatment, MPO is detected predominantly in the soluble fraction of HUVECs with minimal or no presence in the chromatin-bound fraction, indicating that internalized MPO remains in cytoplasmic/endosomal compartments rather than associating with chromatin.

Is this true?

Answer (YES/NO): NO